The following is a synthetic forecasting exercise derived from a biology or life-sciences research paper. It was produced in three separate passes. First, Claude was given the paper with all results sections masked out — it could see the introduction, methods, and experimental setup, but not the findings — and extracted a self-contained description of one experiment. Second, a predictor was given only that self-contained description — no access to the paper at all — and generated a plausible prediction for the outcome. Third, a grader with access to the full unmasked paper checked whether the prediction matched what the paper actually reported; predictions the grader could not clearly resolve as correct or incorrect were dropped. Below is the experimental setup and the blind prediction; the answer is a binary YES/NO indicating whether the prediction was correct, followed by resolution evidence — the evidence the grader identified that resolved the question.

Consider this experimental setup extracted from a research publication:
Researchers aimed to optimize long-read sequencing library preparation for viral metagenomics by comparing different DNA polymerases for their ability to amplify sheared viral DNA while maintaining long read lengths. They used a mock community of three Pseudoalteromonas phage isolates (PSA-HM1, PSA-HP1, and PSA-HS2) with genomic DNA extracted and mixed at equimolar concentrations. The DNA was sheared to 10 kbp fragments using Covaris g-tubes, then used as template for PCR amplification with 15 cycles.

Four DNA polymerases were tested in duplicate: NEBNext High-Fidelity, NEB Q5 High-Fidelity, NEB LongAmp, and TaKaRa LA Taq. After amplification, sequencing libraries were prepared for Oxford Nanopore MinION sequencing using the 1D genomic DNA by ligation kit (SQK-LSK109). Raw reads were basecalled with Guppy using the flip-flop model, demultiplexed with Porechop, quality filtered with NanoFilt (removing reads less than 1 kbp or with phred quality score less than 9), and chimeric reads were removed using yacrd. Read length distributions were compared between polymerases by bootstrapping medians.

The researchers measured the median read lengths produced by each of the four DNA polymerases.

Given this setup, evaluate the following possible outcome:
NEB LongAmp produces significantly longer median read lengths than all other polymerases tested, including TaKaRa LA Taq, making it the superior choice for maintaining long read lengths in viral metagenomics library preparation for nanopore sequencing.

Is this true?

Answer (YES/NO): NO